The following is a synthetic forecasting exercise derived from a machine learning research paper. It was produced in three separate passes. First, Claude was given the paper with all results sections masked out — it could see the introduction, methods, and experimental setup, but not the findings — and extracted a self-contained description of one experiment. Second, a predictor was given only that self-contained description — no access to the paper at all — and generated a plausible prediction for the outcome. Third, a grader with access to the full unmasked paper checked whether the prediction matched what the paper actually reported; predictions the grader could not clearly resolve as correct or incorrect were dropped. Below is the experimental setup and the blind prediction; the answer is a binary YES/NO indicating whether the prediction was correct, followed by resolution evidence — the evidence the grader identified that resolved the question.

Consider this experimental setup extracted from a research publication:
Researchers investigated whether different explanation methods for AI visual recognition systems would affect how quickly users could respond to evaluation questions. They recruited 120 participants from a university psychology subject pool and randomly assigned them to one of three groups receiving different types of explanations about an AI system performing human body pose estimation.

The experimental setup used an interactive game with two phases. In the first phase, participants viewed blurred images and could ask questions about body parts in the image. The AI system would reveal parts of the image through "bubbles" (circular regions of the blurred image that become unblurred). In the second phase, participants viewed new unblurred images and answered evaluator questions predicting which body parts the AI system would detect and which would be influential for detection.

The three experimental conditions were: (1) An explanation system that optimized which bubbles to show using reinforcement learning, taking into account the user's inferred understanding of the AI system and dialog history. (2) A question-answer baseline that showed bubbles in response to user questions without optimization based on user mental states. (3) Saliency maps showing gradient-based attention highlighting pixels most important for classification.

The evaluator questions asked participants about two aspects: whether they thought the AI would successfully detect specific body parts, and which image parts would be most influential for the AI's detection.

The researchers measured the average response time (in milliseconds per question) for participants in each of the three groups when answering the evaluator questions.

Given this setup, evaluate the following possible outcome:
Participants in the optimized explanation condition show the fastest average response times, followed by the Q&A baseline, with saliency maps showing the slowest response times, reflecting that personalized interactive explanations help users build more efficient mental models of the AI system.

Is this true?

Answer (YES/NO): NO